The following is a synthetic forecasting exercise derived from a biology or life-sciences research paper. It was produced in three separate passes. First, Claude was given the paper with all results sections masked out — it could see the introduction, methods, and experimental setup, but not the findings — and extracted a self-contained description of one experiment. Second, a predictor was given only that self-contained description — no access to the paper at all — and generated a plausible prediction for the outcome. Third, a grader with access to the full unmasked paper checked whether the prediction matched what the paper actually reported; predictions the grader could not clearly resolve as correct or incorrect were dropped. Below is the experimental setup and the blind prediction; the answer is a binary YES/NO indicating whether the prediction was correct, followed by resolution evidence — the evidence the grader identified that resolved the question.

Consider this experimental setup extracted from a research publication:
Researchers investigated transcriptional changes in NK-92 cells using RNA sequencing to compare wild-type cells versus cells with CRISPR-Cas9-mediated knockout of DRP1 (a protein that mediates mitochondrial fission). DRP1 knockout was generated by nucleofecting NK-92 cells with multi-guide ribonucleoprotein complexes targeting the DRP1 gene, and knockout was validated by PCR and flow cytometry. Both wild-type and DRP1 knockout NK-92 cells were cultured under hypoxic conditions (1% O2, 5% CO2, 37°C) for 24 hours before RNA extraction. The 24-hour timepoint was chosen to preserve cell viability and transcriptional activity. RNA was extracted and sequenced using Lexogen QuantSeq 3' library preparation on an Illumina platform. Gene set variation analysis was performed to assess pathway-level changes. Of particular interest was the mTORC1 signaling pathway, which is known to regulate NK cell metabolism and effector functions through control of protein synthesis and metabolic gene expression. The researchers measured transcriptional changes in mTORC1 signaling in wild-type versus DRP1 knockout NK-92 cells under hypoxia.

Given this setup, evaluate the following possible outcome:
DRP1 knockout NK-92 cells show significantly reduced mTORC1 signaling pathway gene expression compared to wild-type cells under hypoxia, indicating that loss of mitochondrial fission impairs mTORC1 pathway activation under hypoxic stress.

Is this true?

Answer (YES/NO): NO